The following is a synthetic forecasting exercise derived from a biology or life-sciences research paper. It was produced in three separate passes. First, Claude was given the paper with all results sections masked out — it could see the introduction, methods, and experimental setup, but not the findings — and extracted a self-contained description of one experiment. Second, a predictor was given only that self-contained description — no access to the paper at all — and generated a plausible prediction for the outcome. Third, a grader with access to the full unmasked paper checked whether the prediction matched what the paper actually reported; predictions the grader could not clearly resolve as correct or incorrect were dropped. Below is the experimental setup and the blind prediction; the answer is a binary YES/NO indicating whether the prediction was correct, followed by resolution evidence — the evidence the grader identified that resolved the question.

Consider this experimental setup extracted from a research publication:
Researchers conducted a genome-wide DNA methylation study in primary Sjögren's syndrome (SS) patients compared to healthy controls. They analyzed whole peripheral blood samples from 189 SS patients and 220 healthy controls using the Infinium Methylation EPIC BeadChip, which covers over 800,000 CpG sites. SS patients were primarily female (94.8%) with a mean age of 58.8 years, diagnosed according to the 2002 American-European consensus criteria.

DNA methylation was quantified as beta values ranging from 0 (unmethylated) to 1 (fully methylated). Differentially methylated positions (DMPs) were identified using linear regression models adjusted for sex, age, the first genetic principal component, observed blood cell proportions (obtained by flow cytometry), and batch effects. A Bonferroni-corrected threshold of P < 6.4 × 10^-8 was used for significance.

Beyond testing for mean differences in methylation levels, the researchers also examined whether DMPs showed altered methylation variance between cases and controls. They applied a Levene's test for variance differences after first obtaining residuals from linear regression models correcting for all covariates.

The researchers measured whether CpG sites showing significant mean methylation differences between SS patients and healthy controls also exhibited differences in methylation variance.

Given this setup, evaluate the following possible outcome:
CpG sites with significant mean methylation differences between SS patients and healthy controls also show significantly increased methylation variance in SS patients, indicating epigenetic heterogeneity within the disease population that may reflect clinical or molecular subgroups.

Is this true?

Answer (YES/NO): YES